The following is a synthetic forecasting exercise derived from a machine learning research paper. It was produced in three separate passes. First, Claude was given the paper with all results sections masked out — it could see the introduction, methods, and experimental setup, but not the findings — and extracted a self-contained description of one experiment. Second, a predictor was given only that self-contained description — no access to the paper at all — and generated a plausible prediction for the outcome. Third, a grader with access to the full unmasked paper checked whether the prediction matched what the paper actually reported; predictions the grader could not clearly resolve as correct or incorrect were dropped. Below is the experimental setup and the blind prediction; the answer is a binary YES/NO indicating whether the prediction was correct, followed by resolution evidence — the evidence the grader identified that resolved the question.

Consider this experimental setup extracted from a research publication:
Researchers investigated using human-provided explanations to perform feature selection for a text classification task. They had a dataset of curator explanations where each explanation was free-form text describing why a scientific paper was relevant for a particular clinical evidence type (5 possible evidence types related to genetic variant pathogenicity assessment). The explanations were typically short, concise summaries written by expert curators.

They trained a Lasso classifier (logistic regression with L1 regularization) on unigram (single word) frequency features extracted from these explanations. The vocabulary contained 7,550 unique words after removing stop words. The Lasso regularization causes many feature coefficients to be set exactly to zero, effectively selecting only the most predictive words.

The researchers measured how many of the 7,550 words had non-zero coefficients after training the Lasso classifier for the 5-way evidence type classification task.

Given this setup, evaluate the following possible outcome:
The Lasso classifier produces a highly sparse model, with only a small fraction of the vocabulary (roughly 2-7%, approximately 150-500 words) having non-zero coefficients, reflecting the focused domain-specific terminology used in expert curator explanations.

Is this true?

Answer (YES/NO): NO